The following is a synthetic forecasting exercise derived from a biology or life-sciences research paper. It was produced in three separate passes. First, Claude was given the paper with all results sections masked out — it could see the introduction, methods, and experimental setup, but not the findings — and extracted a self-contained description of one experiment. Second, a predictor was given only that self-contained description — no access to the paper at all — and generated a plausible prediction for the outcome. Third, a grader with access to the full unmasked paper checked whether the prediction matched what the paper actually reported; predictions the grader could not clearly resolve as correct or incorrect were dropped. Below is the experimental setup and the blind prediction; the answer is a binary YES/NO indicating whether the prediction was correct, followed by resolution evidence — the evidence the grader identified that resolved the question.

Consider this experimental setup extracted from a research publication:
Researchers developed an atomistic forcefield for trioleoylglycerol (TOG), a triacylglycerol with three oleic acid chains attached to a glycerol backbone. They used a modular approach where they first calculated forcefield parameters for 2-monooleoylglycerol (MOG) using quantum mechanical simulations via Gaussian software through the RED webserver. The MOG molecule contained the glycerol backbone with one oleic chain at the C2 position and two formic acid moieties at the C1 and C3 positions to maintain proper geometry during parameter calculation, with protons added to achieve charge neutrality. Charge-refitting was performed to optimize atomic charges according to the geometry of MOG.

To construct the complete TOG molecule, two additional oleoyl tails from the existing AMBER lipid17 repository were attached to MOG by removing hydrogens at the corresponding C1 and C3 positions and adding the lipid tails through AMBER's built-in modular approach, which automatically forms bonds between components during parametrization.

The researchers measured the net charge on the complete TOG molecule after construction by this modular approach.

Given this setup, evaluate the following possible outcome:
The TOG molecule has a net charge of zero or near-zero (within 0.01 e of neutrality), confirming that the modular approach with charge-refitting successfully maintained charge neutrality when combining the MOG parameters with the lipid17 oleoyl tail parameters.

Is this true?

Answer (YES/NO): NO